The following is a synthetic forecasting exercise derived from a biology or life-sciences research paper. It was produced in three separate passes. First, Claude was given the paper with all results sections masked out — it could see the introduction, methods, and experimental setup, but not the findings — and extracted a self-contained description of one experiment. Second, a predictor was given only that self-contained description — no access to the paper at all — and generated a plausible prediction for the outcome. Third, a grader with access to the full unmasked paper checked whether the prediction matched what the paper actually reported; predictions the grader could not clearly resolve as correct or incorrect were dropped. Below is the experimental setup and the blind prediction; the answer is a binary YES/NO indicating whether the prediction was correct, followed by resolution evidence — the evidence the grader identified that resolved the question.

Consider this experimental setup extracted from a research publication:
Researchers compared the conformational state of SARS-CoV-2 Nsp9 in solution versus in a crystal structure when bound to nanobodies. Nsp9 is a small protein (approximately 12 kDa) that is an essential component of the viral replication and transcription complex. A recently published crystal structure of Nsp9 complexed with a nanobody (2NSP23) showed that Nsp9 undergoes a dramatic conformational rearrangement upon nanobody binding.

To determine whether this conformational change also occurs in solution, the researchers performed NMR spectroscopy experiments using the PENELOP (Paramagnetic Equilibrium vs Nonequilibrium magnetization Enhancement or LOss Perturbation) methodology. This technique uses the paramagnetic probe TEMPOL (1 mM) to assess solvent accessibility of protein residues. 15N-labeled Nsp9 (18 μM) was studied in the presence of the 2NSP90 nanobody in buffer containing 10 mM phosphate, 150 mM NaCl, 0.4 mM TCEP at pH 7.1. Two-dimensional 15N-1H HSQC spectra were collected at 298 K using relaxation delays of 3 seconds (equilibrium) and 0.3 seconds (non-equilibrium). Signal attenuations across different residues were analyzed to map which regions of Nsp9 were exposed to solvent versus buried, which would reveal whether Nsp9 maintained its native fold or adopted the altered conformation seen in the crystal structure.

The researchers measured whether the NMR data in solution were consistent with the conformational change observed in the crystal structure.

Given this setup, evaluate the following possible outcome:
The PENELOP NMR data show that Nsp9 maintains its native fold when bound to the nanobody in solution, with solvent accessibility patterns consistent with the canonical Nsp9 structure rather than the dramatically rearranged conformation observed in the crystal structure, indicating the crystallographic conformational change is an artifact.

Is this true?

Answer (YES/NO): YES